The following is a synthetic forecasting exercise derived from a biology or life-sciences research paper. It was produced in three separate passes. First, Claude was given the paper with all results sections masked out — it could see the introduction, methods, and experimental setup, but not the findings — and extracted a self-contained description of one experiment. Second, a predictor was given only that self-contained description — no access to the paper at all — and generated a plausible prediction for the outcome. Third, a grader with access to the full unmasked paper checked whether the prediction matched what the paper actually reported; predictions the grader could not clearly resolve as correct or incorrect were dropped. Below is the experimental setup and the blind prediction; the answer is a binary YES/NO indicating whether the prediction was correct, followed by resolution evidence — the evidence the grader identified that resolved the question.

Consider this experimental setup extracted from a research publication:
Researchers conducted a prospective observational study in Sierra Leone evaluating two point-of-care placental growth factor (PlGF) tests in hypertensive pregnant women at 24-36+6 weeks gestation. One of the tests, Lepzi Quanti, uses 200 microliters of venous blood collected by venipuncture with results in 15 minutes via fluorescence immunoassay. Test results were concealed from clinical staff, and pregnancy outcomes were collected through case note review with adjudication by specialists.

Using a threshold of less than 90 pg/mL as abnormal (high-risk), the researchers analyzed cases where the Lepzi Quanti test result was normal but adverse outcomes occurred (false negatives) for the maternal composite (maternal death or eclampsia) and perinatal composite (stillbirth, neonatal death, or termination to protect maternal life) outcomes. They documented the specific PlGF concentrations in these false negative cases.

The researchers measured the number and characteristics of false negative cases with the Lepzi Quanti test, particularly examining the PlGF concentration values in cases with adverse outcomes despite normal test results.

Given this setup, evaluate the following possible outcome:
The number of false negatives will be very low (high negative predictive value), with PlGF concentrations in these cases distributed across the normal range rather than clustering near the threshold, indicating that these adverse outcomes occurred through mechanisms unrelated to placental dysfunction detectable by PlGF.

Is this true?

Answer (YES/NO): YES